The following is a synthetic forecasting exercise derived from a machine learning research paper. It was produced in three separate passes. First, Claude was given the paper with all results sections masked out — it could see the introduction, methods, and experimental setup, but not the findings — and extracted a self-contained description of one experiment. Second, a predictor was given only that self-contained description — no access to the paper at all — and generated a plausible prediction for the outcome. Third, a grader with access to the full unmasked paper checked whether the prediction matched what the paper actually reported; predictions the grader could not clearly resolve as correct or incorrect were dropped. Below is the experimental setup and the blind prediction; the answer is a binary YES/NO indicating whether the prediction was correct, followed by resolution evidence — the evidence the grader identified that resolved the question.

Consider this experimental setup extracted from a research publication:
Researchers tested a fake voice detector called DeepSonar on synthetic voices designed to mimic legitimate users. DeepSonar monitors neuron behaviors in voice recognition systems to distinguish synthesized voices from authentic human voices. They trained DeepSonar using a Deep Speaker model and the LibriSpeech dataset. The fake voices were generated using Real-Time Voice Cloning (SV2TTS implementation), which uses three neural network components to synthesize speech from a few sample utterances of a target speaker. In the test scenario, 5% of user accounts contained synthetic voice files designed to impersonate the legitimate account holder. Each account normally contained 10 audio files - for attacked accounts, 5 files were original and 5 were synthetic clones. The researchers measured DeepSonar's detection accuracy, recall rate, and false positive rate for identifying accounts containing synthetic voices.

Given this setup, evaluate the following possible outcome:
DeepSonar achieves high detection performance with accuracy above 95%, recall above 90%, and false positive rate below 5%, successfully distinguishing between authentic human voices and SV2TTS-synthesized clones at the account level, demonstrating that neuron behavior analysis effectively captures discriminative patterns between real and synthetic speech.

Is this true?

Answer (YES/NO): NO